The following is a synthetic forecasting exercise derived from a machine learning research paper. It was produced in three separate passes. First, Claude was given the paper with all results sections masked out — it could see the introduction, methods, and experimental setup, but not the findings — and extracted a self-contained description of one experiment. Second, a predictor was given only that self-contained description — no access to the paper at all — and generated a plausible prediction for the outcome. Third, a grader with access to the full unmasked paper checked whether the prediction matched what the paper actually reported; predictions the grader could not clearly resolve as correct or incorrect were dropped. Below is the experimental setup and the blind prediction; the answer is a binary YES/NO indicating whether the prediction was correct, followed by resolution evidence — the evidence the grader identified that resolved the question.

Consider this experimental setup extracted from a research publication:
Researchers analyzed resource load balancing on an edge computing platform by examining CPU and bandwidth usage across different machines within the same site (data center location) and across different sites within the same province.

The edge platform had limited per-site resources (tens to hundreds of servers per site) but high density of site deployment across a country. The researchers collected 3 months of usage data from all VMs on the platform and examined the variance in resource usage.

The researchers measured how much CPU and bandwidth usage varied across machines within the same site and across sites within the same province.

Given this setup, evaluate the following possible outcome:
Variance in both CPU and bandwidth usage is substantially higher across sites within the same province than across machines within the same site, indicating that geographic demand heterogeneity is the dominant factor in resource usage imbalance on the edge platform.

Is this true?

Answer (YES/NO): NO